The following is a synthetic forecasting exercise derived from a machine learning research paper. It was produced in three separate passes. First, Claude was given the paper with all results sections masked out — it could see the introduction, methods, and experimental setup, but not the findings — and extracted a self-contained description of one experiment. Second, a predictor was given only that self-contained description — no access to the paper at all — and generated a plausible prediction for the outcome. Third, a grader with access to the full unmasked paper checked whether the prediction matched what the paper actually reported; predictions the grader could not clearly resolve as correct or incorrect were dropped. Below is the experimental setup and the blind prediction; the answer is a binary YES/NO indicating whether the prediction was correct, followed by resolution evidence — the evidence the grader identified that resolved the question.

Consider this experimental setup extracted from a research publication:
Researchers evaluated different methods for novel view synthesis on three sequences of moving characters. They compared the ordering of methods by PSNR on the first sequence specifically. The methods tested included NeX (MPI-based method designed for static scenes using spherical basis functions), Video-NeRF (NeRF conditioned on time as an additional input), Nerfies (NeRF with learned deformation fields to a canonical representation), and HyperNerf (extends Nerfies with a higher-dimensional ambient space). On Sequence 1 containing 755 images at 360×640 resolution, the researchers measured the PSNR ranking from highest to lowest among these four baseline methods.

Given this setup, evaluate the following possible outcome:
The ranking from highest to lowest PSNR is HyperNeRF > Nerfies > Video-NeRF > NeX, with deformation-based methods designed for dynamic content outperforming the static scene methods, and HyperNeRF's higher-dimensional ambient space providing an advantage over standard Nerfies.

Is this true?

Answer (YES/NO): YES